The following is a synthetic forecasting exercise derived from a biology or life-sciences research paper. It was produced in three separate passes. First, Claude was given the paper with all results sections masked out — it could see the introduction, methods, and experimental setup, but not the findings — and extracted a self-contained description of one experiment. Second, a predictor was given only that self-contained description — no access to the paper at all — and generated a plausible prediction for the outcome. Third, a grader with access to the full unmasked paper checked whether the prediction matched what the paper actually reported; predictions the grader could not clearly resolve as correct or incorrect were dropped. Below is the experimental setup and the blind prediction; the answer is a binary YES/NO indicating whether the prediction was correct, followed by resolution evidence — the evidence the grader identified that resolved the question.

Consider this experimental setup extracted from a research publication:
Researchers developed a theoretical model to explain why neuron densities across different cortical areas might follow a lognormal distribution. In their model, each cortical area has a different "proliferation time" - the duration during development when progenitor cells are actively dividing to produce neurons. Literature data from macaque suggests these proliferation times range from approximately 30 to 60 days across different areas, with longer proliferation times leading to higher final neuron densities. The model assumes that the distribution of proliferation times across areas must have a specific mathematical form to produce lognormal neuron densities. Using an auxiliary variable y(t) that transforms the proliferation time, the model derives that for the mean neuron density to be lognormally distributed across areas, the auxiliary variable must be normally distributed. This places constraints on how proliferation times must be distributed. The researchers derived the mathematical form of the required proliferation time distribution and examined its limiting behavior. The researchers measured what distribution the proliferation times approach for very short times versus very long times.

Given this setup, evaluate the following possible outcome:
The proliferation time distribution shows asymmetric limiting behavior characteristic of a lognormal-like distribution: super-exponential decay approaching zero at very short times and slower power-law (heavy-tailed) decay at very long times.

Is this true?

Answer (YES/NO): NO